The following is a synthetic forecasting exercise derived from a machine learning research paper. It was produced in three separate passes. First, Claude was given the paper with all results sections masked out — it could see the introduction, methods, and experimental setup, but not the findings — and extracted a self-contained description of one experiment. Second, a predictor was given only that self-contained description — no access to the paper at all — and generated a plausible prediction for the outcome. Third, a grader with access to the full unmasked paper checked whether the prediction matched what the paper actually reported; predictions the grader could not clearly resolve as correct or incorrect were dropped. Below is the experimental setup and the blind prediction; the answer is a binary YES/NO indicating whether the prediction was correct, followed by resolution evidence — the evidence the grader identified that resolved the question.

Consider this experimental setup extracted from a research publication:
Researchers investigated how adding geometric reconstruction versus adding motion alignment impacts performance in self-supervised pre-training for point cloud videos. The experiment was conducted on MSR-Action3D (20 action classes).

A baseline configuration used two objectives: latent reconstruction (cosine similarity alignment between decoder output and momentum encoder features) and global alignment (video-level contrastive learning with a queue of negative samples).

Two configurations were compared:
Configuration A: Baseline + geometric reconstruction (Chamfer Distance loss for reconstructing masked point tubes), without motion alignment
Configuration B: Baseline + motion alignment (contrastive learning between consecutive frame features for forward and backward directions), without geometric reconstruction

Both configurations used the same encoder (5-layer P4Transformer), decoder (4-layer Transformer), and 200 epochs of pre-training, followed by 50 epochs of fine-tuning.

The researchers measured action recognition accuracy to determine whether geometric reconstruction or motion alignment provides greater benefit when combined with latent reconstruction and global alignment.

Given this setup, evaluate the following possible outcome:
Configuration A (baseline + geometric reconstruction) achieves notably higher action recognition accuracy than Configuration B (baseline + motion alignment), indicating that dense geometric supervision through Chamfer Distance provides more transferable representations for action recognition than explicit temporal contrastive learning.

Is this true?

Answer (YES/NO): NO